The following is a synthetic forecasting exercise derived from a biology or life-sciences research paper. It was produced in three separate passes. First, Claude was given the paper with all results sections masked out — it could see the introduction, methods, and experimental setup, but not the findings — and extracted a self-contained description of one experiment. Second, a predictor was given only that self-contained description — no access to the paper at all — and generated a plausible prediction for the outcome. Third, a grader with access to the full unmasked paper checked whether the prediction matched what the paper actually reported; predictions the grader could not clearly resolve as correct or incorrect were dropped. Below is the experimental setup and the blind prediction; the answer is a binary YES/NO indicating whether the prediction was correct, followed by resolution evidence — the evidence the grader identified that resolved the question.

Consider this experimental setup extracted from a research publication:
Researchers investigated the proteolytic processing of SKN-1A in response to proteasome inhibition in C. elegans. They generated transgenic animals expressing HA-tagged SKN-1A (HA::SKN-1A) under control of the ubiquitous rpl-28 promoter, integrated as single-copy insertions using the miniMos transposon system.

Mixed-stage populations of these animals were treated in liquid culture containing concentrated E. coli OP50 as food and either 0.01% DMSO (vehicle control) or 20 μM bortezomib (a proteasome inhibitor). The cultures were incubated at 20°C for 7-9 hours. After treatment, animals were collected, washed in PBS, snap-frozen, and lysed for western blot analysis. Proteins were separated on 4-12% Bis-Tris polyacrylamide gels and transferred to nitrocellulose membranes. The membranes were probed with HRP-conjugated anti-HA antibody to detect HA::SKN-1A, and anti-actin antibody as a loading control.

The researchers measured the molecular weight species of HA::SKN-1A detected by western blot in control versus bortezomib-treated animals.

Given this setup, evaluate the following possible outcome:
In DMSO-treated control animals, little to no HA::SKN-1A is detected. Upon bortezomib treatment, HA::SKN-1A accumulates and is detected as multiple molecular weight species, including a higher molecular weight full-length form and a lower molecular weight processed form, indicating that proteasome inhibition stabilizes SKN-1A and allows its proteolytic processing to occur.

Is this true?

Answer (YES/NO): NO